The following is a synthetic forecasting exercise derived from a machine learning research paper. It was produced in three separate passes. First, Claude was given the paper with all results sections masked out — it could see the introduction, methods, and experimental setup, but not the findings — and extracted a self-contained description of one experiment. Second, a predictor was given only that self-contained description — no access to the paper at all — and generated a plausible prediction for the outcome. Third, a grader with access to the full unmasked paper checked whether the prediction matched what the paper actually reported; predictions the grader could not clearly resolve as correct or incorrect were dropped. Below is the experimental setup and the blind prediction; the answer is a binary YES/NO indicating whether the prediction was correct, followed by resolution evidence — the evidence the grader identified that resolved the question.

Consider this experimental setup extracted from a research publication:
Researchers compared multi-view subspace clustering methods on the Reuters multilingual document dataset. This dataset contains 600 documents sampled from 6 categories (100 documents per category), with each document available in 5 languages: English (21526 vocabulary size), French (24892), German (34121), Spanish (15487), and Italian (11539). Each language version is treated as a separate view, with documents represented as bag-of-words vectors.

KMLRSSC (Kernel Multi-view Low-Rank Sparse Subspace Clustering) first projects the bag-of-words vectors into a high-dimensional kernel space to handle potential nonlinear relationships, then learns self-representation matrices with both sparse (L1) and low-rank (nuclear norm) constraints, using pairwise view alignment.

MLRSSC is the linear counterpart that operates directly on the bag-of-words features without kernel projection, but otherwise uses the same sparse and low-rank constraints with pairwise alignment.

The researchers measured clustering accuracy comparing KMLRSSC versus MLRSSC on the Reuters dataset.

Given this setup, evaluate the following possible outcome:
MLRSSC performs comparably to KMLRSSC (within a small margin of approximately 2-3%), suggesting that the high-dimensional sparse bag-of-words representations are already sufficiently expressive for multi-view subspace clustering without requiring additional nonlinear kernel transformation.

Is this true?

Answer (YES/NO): NO